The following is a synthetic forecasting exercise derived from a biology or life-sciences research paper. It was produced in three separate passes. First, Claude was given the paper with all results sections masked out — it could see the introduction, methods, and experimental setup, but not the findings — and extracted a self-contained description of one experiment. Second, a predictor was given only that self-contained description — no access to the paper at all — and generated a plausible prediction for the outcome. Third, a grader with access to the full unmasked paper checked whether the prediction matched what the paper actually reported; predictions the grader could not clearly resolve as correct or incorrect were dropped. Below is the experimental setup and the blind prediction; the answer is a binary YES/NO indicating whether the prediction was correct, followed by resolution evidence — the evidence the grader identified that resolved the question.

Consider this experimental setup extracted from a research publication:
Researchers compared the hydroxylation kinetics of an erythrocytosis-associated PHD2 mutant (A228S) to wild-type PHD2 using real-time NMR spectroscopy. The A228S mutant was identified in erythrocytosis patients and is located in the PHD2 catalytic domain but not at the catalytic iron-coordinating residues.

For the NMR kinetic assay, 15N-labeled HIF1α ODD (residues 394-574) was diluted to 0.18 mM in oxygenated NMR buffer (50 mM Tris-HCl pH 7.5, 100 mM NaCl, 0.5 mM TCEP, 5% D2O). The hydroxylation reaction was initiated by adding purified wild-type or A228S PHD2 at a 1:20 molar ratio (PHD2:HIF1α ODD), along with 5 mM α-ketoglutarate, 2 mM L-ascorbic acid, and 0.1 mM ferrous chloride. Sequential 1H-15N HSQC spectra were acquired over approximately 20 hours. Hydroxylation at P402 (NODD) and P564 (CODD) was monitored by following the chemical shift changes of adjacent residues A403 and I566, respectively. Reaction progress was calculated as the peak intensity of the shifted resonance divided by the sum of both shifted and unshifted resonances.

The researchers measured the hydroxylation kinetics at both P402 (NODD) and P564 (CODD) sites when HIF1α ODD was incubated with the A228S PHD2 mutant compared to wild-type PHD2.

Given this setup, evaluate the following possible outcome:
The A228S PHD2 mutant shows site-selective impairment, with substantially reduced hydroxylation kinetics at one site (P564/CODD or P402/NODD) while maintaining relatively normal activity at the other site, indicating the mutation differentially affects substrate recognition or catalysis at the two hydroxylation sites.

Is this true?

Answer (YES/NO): NO